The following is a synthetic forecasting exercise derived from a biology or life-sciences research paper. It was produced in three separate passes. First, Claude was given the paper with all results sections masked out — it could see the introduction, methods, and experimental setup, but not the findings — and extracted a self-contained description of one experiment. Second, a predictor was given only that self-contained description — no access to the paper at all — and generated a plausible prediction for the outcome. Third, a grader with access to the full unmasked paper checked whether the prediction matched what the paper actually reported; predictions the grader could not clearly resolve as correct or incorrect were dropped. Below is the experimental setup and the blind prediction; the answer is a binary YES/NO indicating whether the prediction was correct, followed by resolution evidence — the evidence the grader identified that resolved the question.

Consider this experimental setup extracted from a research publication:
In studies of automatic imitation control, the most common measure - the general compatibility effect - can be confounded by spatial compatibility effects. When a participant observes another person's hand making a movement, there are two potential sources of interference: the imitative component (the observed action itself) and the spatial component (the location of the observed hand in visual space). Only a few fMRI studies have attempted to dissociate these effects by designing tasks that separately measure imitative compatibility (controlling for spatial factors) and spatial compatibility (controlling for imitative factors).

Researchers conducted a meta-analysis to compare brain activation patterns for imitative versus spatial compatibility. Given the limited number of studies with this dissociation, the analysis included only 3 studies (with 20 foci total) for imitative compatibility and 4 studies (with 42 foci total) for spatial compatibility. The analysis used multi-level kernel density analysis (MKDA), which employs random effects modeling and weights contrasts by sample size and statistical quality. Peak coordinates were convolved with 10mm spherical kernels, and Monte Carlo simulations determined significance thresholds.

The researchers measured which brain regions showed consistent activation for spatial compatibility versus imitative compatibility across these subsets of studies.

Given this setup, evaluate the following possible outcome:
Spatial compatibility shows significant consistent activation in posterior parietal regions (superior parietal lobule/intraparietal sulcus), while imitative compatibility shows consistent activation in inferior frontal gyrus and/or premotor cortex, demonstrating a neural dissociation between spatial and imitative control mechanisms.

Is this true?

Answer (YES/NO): NO